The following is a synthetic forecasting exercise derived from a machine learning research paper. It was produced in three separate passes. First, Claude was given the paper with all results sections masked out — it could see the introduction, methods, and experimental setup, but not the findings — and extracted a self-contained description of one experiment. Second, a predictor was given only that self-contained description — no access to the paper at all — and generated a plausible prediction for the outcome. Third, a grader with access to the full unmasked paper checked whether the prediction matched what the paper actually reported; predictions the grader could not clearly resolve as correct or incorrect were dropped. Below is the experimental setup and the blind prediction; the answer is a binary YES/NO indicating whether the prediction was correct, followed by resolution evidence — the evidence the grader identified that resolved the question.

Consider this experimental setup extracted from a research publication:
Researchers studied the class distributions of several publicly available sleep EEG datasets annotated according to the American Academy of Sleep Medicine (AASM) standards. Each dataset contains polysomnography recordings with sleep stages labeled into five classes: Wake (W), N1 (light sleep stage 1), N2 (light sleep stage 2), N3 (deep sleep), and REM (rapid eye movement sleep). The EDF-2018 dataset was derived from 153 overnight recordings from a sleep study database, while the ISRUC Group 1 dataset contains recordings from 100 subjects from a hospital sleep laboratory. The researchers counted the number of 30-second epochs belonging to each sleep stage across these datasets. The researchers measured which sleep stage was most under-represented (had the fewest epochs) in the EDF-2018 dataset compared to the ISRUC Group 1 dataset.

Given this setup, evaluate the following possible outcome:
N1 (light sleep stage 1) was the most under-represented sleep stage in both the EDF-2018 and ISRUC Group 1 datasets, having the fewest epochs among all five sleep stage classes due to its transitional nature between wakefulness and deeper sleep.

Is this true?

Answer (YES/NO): NO